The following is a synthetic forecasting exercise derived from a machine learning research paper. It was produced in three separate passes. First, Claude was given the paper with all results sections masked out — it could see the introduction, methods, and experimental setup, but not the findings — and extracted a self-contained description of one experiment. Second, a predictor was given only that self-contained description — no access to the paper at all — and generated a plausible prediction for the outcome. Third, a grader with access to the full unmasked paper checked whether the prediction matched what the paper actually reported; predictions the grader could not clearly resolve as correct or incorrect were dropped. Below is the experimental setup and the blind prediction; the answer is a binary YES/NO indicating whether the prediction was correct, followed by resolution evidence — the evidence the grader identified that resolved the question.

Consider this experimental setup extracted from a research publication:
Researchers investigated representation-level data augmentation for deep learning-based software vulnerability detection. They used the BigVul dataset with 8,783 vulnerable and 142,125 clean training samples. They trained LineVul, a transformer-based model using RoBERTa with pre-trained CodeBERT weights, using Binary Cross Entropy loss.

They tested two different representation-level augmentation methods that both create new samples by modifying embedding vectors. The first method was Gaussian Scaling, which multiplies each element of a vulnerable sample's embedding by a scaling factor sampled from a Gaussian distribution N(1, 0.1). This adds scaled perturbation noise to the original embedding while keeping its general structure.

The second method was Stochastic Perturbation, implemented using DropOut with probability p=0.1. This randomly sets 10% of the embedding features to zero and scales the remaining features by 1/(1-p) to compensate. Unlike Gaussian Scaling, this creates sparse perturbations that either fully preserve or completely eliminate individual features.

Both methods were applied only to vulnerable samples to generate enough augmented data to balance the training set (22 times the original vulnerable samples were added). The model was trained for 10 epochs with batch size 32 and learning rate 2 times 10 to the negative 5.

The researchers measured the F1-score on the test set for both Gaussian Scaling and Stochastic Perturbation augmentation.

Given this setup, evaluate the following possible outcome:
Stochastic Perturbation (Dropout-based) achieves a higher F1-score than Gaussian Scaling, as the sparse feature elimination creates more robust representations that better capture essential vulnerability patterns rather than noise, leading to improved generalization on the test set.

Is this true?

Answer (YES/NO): YES